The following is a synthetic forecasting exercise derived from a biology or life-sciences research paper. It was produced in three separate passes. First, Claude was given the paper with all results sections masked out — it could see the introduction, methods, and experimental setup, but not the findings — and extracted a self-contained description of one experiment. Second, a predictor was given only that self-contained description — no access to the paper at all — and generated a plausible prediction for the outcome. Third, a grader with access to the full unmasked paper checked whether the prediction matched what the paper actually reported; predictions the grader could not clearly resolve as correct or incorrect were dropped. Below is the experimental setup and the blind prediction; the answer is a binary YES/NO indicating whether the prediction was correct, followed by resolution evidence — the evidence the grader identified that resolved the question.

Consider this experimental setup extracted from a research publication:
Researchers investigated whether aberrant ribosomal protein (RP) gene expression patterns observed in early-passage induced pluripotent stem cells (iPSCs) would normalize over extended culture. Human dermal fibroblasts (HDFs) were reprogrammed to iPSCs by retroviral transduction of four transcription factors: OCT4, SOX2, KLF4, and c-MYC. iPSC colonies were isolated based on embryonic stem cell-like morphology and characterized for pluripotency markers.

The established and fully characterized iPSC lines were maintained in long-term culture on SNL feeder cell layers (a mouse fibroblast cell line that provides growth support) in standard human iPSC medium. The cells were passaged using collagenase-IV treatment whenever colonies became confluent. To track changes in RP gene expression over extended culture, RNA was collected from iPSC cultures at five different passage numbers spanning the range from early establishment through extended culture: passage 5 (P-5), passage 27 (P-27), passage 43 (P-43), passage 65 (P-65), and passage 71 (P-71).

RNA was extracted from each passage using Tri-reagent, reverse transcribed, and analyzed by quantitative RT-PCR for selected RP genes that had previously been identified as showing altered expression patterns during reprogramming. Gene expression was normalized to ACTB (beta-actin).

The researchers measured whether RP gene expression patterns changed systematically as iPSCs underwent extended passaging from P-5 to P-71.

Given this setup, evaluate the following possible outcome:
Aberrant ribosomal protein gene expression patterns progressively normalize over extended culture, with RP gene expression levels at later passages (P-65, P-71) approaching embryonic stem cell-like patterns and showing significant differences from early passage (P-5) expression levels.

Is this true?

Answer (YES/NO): NO